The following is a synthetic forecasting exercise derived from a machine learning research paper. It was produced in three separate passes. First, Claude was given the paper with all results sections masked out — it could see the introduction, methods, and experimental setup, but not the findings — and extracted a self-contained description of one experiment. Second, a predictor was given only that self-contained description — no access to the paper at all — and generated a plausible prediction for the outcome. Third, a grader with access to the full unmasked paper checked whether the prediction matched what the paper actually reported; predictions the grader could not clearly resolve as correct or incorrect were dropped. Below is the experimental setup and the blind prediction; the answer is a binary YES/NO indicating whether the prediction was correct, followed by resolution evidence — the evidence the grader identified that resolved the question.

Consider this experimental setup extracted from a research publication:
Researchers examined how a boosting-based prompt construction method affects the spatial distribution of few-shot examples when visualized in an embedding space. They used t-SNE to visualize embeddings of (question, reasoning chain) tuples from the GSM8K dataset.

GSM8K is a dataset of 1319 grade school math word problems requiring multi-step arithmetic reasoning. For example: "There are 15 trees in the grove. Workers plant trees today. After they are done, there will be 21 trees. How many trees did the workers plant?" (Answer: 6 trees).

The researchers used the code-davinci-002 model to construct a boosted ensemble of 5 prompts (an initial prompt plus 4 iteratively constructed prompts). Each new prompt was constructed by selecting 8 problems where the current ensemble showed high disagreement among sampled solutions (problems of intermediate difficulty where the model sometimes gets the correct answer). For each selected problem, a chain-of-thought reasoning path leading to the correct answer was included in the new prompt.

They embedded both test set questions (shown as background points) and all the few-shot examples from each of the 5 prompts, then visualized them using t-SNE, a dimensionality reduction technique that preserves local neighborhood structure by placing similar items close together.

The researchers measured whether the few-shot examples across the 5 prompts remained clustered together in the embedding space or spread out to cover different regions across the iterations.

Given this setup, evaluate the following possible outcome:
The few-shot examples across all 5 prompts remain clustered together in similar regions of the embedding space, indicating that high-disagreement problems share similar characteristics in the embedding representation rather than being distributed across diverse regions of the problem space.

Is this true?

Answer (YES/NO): NO